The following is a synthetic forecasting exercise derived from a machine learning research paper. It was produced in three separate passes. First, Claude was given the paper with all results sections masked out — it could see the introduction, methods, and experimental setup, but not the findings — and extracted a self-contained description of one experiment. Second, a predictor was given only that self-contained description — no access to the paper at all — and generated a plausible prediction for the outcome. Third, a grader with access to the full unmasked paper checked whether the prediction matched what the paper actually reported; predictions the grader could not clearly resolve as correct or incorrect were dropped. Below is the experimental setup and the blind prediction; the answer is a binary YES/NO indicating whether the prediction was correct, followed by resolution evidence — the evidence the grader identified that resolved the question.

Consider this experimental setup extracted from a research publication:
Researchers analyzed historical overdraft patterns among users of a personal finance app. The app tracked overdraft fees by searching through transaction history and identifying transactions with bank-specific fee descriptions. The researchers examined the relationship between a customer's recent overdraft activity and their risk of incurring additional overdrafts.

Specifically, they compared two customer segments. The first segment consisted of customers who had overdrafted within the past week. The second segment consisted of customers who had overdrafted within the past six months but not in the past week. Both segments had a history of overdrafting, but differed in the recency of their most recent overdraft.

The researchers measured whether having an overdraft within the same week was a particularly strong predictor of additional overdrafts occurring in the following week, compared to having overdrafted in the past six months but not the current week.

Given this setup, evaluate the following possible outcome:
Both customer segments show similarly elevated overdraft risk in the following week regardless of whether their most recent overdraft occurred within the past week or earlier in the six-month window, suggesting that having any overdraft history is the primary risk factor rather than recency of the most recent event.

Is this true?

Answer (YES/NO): NO